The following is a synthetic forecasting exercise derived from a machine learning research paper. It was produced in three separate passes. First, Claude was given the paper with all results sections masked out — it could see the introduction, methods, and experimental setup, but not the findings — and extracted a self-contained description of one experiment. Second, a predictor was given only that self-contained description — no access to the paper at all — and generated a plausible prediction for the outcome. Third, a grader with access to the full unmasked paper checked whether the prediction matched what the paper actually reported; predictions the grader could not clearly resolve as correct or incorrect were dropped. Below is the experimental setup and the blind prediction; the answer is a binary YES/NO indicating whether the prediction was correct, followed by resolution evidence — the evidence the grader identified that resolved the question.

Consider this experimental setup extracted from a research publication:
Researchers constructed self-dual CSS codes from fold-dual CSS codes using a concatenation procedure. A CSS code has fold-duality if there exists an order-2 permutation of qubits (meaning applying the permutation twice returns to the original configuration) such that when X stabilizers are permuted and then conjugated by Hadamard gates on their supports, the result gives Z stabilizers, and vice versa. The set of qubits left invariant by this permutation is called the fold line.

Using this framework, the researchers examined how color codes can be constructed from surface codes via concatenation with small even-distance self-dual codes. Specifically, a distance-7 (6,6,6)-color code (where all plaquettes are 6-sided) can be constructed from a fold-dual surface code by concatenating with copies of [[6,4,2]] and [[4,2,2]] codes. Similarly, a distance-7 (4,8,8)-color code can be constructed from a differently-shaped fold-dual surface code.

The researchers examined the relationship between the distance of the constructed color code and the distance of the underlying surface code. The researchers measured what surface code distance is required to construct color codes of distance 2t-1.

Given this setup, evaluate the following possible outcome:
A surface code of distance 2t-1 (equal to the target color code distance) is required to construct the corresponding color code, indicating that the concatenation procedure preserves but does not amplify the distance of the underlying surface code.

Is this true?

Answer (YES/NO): NO